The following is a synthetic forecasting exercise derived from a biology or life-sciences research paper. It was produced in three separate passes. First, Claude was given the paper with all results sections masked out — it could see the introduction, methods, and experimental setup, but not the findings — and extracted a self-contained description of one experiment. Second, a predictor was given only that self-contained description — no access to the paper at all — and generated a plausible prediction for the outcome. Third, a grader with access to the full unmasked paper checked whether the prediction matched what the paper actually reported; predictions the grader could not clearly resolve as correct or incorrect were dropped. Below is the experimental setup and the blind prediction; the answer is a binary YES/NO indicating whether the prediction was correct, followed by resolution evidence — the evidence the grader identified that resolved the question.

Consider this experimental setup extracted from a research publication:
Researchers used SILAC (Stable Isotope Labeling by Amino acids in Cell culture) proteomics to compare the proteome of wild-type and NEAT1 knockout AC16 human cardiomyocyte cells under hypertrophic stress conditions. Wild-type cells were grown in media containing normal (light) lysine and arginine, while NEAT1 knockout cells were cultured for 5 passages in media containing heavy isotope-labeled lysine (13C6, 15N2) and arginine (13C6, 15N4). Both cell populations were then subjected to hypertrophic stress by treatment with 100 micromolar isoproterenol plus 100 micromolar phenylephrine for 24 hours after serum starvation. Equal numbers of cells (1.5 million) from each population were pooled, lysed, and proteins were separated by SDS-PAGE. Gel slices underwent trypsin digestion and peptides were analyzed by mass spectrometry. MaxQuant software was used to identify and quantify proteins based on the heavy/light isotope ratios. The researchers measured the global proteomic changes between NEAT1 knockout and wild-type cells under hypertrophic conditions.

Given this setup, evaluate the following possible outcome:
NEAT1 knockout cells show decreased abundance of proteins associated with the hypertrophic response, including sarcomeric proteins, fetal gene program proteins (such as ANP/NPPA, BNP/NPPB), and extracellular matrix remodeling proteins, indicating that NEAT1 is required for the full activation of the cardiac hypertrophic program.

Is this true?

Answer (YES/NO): NO